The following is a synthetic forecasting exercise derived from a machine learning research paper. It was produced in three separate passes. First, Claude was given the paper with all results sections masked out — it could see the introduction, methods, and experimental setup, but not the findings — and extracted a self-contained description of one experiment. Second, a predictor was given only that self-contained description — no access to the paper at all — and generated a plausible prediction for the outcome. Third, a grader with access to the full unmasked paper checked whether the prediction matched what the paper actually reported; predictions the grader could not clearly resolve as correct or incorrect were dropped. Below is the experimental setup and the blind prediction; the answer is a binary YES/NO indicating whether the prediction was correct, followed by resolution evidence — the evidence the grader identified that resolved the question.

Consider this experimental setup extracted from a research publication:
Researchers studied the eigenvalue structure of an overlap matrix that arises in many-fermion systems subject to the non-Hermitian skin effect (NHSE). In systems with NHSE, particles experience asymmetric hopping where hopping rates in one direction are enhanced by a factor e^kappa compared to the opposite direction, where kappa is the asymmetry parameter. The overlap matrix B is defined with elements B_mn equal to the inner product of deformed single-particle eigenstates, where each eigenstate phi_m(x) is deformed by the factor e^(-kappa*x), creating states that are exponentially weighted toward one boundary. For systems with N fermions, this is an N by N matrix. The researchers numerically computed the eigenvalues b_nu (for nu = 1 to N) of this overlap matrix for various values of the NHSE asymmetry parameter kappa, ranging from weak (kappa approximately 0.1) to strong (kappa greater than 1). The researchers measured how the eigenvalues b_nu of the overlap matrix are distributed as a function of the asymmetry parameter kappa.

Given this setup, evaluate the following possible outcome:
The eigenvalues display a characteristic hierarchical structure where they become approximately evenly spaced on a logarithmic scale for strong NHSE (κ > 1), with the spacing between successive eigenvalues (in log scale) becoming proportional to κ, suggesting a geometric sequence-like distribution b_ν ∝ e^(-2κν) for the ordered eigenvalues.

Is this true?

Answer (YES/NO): YES